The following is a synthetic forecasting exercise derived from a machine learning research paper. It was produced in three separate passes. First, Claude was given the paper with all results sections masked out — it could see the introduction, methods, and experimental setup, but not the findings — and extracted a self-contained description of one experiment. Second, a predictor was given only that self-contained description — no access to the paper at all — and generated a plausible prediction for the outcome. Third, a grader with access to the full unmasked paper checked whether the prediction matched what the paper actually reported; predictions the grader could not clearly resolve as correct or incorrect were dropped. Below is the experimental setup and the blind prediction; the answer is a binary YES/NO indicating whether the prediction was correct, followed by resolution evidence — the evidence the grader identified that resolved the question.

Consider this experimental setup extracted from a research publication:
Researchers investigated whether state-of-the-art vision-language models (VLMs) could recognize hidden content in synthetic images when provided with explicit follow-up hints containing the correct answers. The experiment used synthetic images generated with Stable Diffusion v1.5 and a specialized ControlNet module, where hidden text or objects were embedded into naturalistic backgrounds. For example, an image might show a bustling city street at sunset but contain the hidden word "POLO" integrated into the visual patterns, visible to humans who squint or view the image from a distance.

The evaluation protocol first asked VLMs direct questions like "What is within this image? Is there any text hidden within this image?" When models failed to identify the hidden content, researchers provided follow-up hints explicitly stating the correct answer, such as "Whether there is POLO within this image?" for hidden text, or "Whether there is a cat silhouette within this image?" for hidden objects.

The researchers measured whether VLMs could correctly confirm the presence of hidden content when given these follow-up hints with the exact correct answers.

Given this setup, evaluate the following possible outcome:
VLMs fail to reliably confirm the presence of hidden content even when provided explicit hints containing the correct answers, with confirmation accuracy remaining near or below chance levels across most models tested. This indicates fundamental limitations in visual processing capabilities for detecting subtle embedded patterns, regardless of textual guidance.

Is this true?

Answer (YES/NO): YES